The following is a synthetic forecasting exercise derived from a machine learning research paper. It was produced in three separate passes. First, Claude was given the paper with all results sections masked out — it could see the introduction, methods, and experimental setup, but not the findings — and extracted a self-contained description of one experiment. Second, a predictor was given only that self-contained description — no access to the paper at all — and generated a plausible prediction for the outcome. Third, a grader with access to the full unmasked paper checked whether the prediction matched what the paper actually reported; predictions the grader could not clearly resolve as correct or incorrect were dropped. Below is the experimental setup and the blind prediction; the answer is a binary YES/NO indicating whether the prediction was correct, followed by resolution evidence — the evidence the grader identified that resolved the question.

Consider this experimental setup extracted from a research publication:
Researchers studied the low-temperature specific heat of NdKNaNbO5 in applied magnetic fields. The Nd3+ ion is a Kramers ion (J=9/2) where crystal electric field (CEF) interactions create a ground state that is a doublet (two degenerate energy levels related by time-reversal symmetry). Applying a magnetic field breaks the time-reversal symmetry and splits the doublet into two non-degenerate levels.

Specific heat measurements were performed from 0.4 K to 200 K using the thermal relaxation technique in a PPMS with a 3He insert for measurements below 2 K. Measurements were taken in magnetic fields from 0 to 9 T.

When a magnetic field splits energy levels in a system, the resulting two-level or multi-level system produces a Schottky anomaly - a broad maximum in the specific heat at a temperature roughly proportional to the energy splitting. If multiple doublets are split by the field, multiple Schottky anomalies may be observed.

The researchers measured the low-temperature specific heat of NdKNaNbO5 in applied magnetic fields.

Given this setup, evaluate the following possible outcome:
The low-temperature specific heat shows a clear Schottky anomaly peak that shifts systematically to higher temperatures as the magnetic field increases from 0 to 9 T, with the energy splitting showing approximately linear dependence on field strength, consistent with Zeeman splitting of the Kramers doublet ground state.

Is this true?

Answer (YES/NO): YES